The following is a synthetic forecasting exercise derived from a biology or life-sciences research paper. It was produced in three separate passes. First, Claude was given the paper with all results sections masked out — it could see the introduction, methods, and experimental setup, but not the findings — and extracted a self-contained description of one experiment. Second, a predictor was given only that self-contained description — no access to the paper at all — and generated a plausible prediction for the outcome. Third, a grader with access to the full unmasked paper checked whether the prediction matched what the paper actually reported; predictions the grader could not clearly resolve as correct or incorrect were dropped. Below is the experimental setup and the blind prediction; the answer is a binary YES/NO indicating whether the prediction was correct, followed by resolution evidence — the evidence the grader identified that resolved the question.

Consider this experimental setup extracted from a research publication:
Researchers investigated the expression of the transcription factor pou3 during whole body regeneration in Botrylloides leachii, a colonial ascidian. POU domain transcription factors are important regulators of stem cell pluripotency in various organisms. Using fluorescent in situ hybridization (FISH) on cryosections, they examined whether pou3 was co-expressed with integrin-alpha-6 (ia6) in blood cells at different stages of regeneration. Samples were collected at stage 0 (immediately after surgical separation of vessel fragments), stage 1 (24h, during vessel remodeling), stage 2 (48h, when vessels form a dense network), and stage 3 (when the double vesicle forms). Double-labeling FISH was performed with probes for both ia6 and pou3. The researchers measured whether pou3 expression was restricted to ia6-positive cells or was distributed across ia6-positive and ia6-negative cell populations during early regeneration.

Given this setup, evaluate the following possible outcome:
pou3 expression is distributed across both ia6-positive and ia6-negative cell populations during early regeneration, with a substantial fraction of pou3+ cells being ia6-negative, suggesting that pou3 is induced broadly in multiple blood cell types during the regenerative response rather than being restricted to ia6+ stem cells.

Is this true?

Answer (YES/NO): NO